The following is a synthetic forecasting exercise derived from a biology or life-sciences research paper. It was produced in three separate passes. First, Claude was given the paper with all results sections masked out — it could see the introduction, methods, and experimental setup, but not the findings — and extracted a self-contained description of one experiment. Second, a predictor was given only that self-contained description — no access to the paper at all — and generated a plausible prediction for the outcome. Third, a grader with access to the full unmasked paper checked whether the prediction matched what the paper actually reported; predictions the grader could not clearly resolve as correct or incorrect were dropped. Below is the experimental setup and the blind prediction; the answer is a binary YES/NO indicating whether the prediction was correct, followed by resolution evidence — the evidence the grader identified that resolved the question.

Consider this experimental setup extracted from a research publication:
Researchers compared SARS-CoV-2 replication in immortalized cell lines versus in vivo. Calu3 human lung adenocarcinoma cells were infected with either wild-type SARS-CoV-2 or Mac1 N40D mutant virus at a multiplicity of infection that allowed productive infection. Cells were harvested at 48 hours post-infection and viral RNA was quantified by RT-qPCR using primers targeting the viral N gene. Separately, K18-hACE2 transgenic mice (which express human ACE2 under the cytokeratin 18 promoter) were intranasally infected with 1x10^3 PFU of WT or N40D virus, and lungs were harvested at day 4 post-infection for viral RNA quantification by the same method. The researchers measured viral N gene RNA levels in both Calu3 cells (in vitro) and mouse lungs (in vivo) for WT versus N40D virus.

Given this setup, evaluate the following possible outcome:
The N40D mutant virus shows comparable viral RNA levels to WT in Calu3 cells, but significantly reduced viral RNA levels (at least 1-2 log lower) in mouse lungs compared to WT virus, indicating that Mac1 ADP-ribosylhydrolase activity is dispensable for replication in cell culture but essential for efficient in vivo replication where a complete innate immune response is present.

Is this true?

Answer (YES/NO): YES